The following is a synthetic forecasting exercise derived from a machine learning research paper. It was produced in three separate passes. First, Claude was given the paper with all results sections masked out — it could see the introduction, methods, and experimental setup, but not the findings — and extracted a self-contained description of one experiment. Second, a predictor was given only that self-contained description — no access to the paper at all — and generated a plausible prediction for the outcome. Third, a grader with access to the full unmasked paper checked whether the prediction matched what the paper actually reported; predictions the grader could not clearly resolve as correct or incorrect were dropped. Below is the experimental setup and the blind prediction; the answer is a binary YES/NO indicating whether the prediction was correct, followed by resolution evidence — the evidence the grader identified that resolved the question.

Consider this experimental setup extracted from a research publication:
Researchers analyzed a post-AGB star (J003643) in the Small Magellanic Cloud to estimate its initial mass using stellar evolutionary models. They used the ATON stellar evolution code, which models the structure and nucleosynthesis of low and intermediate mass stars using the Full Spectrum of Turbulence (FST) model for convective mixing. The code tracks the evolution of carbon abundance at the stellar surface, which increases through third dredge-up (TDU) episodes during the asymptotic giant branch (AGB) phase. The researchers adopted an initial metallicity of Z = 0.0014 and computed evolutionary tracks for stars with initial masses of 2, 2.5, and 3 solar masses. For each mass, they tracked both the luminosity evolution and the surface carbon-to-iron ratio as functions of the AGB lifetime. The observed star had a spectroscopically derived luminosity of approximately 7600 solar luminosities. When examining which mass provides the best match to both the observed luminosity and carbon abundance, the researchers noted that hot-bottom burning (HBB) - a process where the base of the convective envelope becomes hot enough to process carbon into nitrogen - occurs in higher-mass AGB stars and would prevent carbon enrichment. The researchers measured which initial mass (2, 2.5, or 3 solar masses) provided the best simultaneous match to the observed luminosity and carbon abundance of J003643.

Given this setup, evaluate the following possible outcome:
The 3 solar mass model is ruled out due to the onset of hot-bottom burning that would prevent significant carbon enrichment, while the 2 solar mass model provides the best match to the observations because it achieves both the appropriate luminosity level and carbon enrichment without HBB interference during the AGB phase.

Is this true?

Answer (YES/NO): YES